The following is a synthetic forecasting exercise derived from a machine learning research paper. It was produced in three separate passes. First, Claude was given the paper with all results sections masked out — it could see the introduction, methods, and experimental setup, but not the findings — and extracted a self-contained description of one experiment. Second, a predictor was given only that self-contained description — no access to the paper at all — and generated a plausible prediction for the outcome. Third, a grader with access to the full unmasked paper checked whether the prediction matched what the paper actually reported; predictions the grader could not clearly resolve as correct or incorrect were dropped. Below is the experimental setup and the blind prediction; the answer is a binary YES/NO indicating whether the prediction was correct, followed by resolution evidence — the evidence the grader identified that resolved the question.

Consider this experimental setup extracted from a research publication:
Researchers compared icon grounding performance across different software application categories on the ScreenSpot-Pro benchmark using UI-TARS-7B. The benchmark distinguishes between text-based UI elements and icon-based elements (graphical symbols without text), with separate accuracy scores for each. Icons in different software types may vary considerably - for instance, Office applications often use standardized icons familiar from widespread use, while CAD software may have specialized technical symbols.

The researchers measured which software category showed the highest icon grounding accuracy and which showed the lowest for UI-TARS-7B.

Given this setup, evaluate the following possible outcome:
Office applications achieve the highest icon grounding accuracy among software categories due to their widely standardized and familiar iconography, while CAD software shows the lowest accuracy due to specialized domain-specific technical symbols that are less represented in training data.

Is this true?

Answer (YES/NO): NO